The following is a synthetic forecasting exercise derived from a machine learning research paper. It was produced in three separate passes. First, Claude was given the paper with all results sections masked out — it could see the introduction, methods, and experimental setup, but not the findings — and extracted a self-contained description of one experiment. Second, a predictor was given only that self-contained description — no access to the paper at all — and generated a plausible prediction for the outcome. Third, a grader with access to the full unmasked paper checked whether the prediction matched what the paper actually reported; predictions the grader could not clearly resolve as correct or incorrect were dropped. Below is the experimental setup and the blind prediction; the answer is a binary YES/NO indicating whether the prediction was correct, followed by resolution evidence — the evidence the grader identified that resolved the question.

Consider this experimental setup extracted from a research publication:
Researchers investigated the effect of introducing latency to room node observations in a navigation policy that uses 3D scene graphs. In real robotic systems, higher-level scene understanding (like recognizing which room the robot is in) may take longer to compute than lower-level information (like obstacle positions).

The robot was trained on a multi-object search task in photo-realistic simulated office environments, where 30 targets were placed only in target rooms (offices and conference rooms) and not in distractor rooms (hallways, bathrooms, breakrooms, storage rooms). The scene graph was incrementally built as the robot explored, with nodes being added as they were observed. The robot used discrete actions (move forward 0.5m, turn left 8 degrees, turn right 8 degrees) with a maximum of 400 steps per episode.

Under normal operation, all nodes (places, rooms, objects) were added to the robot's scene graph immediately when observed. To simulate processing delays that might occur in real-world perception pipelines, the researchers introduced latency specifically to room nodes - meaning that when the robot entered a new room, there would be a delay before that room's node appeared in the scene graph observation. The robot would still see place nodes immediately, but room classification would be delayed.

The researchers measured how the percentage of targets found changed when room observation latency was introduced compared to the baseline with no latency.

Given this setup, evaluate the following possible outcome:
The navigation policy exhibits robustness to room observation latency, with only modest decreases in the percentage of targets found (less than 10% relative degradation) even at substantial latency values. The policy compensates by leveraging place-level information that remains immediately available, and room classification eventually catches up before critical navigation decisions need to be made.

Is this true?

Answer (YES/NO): YES